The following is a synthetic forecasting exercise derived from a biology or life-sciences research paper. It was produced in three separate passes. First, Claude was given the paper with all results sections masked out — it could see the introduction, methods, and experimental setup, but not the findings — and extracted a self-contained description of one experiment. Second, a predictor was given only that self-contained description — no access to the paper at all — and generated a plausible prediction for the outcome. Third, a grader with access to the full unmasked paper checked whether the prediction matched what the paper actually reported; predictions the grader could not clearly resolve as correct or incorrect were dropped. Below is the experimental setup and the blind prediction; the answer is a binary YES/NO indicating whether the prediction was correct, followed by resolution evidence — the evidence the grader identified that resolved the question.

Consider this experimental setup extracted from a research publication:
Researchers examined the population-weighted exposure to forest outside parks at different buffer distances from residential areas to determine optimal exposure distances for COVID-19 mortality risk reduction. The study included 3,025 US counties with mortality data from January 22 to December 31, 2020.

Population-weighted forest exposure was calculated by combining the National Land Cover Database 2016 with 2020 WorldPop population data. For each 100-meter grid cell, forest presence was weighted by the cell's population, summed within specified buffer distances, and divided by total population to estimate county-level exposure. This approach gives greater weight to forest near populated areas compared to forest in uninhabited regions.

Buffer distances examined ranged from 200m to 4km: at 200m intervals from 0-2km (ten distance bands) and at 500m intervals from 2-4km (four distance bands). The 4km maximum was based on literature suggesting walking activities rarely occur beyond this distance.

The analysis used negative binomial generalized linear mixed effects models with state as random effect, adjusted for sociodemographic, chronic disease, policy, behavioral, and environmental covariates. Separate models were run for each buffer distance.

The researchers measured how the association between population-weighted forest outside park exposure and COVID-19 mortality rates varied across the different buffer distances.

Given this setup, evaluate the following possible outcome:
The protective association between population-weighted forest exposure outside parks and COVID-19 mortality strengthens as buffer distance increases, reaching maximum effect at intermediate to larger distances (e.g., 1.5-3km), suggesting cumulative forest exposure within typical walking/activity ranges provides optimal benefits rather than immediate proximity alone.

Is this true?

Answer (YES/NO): NO